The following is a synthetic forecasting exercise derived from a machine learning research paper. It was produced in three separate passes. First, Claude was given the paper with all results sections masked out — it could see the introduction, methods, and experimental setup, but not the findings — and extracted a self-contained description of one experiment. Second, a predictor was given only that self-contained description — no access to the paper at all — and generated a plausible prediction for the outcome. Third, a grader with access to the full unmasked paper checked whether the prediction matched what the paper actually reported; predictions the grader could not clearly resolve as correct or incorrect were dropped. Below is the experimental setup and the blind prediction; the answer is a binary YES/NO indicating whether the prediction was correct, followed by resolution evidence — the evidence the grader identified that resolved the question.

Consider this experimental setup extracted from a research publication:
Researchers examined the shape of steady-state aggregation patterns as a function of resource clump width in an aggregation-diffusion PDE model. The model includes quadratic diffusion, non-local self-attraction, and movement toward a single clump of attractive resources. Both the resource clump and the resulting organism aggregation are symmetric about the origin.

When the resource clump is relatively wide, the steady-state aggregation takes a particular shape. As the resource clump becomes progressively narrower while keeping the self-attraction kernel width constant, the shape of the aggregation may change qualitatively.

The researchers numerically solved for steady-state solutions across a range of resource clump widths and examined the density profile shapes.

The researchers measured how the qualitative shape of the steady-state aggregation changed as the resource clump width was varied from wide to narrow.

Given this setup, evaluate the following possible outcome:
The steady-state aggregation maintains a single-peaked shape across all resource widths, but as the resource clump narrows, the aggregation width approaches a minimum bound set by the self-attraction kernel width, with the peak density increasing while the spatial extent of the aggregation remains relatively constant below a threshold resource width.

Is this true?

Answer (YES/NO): NO